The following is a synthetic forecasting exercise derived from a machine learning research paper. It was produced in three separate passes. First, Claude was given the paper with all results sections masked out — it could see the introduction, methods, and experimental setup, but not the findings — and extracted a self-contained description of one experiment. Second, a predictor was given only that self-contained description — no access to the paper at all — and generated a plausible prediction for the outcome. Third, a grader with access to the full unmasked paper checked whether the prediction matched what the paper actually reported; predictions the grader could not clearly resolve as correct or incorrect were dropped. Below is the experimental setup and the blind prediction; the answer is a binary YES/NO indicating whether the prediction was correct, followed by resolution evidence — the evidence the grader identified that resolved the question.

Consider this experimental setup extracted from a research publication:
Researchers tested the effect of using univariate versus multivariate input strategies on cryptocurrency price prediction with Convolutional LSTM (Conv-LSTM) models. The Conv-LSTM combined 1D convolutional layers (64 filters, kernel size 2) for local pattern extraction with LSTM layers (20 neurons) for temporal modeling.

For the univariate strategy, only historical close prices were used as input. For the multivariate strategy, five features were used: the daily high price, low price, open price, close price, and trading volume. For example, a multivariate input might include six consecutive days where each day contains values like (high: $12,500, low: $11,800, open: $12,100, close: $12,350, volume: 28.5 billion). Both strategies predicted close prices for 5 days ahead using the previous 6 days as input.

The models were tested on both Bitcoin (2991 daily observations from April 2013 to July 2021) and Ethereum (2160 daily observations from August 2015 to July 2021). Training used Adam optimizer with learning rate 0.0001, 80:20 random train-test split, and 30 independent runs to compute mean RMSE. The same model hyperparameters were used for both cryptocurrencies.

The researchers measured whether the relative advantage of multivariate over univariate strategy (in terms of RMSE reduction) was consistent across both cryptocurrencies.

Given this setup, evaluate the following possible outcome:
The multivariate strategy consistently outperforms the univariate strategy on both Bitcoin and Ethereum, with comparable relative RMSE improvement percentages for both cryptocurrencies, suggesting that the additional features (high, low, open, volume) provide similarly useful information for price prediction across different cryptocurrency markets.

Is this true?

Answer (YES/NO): NO